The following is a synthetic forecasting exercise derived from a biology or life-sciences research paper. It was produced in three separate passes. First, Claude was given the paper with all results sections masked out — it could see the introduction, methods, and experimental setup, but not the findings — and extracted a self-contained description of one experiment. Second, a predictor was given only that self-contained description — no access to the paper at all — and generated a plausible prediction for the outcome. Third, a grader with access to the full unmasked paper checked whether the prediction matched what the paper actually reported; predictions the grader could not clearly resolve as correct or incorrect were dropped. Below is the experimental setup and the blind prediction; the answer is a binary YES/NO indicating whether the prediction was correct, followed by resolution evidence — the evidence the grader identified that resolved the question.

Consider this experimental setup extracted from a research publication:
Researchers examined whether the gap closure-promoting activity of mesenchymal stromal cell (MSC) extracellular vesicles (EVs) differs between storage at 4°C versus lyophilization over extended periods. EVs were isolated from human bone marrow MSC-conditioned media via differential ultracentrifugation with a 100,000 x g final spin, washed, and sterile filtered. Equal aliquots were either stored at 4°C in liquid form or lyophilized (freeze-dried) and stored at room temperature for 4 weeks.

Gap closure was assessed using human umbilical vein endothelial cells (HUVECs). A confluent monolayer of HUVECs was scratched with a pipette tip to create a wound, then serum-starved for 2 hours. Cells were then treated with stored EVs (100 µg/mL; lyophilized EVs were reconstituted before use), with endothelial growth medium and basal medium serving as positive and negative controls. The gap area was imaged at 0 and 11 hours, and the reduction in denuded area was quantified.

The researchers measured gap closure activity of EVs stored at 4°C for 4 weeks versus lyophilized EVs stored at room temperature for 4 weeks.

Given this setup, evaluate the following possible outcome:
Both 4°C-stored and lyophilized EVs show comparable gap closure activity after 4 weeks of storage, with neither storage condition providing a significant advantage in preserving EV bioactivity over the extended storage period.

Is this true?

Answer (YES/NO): NO